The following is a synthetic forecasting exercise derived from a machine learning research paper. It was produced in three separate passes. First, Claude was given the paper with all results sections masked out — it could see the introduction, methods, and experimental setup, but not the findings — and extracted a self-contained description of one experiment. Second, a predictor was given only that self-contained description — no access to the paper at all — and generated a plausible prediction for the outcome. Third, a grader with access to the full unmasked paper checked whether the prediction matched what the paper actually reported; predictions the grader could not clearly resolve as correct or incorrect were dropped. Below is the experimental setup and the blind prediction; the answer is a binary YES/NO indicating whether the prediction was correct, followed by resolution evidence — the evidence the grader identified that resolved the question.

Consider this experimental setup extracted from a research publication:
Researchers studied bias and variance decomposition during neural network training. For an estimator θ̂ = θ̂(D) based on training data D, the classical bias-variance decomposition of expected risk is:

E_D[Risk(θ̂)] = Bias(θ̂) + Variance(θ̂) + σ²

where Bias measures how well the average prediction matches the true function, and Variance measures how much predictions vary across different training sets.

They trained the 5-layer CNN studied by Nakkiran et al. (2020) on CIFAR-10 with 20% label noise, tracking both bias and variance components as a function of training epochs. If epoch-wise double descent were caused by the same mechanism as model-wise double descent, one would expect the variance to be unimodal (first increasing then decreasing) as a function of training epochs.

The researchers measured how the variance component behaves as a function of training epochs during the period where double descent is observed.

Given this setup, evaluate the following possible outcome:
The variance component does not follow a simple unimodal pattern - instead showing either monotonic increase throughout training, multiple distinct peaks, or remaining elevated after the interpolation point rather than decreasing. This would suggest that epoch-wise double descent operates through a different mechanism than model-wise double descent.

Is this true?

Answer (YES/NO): YES